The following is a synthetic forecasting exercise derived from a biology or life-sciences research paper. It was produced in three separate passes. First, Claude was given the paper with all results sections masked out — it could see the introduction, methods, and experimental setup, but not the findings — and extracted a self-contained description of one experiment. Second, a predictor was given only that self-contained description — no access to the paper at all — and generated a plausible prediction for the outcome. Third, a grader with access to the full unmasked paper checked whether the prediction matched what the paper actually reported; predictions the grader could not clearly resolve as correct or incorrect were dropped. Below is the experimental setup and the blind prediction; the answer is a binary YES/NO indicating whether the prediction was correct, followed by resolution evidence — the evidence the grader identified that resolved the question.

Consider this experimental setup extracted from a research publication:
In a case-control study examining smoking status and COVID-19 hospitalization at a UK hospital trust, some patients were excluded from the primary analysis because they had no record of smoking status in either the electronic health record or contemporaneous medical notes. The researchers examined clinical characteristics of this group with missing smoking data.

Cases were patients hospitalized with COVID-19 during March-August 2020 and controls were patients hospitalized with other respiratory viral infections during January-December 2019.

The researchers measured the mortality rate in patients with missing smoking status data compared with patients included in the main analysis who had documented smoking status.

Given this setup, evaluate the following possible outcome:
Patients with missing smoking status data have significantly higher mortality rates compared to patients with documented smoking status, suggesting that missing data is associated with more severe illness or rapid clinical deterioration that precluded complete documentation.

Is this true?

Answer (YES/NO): YES